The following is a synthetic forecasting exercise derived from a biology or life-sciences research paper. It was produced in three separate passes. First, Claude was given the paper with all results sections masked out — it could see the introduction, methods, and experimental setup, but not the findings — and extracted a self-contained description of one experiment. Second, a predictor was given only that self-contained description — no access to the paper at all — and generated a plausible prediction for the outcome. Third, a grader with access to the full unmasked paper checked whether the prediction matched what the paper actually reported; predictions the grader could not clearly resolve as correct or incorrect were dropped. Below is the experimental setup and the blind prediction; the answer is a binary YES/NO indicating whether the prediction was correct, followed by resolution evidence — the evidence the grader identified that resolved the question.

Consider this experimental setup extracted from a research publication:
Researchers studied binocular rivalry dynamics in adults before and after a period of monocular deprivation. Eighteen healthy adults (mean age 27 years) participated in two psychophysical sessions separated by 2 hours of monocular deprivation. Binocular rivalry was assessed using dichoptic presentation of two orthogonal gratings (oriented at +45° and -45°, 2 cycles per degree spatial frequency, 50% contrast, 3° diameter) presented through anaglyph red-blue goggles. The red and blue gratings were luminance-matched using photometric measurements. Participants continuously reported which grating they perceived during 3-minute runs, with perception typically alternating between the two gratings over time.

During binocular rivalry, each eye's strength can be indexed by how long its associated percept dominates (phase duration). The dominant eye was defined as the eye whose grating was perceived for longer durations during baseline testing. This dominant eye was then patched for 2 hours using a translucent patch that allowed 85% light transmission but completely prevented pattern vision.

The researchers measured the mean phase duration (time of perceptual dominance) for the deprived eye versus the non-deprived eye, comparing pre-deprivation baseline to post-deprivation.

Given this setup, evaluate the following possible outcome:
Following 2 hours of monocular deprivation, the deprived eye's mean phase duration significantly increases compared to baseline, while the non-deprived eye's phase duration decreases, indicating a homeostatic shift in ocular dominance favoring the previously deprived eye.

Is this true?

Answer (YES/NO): YES